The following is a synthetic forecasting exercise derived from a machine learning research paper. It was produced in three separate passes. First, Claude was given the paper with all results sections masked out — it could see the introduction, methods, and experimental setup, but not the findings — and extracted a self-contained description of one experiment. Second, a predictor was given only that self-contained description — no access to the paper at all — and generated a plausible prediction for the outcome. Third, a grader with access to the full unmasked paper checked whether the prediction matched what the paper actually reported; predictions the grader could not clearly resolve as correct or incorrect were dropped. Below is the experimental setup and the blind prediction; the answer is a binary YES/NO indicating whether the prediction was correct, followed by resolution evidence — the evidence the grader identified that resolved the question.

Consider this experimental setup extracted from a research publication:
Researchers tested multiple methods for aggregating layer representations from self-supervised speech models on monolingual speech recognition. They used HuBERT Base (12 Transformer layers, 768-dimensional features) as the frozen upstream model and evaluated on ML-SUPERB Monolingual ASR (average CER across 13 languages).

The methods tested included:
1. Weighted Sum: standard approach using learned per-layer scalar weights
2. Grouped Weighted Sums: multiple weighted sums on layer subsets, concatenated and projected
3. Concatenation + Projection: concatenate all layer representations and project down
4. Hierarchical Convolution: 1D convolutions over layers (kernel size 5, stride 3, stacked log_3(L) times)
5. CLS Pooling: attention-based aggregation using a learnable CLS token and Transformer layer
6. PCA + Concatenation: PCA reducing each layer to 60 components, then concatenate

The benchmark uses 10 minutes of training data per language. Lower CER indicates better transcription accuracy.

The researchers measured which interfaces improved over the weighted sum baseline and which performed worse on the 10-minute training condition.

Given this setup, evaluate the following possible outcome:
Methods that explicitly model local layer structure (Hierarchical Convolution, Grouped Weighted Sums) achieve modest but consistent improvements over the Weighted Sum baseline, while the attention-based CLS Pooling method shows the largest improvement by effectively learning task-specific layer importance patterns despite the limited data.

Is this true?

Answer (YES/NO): NO